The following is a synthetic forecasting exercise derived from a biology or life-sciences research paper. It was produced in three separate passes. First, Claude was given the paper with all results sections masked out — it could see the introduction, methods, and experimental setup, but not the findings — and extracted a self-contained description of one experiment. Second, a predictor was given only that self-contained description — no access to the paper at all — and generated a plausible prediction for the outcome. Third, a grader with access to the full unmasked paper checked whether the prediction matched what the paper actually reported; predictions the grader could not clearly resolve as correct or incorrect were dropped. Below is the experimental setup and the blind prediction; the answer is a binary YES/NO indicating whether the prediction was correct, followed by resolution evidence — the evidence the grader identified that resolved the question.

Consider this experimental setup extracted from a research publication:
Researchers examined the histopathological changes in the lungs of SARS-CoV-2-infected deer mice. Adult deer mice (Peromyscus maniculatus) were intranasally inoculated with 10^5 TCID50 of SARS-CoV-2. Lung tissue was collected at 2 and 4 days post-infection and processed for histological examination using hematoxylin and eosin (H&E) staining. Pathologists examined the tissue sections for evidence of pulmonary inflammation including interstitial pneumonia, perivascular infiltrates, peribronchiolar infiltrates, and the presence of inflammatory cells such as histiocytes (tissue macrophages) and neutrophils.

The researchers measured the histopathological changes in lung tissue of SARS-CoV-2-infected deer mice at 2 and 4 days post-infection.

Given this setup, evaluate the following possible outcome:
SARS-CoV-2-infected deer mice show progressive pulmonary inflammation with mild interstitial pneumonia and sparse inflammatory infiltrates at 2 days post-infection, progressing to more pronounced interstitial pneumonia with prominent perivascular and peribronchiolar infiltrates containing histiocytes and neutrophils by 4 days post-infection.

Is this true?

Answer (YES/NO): NO